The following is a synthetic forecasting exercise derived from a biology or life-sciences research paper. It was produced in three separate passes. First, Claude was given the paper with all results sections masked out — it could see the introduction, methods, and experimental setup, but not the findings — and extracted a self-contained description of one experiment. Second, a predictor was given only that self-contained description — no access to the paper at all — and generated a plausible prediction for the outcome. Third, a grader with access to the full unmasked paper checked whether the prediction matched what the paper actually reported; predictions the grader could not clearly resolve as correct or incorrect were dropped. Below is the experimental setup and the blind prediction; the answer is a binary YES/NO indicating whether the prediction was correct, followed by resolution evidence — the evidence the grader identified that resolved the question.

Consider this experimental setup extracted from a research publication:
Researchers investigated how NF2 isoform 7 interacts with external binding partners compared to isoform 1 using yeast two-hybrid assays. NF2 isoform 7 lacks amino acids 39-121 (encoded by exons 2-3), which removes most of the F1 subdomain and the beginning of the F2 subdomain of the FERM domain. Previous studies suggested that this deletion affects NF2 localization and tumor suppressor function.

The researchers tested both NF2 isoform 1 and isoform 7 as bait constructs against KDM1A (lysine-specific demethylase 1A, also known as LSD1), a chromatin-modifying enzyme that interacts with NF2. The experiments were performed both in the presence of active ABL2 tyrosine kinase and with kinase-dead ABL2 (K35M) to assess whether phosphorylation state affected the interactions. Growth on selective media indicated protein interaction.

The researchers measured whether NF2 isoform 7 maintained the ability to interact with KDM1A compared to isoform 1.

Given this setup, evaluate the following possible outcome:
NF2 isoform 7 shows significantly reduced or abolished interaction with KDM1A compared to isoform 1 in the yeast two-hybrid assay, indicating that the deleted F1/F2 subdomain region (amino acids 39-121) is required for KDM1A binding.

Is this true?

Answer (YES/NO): NO